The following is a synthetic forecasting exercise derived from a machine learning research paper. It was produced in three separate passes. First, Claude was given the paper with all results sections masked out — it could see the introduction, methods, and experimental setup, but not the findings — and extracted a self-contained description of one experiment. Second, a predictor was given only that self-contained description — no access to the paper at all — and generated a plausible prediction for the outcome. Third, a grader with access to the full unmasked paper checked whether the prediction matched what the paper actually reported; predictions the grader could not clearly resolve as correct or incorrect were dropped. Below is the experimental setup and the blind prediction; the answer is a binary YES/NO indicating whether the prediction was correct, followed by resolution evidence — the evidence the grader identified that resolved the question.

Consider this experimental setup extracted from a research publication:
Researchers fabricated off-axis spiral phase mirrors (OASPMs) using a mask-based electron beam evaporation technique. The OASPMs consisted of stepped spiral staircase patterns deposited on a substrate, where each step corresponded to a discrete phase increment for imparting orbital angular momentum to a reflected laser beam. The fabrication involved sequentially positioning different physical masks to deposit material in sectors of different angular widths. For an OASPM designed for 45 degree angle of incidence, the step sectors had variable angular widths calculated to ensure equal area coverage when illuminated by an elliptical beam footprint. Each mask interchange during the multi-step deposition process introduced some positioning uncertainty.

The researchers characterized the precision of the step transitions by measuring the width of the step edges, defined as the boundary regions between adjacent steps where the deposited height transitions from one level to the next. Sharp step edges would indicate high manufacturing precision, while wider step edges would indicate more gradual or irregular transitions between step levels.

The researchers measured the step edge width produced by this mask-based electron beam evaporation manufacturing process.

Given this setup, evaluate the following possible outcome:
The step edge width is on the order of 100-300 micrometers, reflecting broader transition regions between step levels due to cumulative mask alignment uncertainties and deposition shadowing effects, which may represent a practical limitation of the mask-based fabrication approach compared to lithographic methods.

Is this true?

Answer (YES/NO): YES